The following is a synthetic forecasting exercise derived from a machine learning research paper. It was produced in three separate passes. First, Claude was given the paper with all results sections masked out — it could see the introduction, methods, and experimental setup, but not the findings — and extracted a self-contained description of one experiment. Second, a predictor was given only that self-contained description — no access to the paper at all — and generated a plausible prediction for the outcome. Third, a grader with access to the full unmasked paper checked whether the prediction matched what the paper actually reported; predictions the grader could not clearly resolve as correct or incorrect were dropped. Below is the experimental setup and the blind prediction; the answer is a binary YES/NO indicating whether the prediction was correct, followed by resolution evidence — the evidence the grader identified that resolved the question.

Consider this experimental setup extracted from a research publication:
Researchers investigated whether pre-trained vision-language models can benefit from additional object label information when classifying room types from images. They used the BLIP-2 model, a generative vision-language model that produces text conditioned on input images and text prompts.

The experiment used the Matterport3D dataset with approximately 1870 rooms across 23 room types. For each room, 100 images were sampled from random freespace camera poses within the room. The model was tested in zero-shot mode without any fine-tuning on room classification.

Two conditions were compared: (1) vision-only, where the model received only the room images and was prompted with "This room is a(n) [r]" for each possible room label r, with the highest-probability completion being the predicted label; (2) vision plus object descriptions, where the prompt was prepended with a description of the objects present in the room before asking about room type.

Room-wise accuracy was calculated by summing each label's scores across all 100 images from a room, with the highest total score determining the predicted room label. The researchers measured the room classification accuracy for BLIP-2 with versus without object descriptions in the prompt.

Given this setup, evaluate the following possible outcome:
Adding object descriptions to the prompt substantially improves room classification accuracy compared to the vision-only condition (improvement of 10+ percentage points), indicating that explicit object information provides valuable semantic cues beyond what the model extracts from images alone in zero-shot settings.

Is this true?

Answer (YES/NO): NO